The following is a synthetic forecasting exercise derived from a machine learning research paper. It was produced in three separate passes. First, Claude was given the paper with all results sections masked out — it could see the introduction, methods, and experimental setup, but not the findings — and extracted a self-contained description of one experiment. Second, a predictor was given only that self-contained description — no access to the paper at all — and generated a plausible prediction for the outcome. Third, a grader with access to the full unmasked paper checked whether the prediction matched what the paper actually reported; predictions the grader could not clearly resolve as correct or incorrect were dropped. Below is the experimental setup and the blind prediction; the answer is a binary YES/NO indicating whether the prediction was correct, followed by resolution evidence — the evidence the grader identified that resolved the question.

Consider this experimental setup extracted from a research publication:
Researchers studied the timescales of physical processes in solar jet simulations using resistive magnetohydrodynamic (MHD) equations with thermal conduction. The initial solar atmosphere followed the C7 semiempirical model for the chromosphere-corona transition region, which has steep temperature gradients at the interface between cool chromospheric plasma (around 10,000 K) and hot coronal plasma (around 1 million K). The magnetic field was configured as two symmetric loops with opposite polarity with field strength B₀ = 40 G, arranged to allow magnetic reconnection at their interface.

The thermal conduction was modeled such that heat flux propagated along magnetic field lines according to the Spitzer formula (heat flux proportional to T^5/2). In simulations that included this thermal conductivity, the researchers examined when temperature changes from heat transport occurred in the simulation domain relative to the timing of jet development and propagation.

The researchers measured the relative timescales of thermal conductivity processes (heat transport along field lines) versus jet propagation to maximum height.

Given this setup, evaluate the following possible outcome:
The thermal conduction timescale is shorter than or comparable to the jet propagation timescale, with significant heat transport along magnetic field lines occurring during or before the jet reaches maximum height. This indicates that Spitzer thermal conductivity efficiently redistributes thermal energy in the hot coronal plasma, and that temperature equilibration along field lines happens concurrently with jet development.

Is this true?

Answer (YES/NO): YES